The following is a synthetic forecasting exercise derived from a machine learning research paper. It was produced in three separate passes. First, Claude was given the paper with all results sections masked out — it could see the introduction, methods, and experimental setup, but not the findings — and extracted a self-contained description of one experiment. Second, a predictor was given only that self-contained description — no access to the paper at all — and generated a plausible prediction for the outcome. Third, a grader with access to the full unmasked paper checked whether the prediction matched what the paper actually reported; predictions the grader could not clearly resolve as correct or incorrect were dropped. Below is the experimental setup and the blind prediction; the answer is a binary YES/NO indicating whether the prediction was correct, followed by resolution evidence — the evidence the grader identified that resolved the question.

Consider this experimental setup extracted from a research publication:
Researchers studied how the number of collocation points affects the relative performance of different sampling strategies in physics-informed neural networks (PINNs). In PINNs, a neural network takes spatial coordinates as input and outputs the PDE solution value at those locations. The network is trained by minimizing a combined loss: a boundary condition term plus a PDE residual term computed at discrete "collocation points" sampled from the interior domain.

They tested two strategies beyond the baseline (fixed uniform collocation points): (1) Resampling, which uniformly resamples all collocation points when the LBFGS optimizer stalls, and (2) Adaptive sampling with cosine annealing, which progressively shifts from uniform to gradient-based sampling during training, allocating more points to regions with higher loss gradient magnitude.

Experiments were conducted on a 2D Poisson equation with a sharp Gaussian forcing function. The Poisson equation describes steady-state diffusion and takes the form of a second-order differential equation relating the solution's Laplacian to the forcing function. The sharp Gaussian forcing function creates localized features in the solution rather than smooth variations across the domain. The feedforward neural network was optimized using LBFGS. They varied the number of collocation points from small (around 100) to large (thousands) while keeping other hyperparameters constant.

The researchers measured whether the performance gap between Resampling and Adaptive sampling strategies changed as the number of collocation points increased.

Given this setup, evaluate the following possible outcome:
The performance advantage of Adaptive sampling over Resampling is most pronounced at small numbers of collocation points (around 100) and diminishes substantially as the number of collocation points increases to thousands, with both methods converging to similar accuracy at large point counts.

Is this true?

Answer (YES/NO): YES